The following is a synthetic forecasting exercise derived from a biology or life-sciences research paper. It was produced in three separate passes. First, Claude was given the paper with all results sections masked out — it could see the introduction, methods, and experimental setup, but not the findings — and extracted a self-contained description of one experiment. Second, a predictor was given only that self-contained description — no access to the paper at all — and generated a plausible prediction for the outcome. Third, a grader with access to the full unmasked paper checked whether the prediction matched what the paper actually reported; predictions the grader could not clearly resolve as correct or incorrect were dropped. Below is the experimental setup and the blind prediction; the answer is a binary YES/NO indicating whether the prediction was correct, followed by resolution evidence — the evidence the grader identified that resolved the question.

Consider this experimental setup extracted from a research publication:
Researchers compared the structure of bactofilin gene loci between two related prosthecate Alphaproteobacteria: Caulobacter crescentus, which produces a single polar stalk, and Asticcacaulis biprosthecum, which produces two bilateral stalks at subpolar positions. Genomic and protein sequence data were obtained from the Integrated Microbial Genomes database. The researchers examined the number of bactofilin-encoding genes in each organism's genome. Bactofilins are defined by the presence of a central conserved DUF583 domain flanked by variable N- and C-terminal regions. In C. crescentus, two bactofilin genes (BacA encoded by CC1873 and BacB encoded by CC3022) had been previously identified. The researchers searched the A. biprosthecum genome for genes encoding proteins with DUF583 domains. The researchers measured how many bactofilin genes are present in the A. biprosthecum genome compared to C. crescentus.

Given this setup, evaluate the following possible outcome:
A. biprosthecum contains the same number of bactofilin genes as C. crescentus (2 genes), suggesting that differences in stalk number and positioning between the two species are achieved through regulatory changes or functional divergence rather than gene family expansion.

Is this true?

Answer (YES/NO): NO